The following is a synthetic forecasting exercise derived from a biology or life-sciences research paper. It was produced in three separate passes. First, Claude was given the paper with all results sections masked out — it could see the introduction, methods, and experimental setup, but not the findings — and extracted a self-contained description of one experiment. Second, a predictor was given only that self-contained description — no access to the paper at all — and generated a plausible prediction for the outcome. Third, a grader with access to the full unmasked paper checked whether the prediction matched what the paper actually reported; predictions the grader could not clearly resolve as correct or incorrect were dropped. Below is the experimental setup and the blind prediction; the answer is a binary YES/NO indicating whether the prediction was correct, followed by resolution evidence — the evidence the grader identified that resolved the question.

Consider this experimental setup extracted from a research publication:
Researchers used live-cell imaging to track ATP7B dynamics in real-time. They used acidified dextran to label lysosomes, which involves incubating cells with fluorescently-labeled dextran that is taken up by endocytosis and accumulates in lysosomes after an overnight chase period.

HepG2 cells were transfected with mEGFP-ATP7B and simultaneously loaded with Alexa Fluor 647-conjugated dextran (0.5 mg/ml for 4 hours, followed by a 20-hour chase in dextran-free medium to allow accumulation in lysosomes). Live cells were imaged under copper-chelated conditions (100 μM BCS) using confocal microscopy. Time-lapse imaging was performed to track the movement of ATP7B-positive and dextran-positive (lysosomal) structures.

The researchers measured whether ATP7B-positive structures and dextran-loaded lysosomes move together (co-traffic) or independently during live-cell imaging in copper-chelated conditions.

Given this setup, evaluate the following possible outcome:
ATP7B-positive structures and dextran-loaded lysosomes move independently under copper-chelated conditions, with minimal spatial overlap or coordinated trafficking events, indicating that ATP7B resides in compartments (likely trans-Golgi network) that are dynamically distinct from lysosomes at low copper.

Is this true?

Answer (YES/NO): NO